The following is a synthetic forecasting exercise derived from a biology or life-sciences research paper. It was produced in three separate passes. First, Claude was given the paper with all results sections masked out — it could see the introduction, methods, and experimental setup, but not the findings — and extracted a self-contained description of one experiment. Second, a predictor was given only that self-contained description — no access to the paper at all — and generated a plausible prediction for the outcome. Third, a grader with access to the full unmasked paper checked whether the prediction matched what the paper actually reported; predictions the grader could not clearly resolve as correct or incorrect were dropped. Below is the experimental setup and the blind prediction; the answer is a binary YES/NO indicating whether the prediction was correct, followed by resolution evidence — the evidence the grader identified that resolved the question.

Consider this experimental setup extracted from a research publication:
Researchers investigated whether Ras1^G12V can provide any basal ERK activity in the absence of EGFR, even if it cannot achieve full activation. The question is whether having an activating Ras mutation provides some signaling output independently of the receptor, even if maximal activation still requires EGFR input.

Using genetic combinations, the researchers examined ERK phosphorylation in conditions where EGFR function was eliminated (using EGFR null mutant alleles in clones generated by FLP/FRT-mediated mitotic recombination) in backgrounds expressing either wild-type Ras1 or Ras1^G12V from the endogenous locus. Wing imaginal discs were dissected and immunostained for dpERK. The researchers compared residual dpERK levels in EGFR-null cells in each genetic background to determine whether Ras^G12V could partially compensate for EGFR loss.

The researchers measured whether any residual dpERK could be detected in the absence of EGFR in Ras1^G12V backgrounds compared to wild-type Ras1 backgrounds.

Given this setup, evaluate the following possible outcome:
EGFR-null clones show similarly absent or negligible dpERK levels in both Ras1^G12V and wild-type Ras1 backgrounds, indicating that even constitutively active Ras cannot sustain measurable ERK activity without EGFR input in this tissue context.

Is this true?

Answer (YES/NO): NO